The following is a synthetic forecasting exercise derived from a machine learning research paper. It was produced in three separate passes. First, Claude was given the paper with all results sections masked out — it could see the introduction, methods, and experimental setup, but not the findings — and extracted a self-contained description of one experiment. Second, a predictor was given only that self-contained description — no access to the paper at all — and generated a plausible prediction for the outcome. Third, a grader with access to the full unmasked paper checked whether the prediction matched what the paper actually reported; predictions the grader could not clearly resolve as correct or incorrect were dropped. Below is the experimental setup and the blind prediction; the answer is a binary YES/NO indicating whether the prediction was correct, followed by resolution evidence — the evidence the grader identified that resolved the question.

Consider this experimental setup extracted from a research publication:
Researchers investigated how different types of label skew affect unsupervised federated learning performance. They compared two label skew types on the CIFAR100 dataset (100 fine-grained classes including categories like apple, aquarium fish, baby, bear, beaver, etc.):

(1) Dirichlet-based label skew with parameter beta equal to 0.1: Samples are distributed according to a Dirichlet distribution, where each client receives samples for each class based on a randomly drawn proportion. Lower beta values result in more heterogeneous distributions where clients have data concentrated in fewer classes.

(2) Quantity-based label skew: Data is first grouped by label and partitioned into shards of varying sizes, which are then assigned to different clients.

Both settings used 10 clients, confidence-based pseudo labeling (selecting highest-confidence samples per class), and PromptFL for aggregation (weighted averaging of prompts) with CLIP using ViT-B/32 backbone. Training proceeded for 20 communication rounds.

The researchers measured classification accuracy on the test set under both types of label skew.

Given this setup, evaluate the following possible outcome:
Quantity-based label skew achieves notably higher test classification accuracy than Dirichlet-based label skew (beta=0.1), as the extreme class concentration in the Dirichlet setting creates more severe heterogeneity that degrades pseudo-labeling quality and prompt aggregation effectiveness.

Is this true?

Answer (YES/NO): NO